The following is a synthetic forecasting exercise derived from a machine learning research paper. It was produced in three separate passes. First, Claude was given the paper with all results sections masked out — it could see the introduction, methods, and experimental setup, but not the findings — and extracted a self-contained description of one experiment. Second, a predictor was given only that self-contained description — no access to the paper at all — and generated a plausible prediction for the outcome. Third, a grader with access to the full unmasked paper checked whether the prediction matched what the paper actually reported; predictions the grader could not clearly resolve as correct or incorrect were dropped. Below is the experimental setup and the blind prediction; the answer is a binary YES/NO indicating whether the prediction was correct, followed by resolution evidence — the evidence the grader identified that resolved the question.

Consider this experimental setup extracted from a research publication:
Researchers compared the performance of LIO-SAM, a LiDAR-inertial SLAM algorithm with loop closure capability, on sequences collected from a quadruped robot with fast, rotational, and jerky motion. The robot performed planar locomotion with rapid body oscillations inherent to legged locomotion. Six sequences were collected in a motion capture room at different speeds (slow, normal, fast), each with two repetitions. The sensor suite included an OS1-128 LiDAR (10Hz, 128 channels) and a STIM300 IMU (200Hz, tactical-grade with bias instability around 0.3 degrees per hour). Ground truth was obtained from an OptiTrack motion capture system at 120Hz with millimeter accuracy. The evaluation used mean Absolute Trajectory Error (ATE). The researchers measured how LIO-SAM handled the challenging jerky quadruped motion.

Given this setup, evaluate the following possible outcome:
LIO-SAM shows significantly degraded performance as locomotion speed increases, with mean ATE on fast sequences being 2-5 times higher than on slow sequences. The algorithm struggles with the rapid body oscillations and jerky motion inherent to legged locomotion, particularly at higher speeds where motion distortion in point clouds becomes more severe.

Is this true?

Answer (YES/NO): NO